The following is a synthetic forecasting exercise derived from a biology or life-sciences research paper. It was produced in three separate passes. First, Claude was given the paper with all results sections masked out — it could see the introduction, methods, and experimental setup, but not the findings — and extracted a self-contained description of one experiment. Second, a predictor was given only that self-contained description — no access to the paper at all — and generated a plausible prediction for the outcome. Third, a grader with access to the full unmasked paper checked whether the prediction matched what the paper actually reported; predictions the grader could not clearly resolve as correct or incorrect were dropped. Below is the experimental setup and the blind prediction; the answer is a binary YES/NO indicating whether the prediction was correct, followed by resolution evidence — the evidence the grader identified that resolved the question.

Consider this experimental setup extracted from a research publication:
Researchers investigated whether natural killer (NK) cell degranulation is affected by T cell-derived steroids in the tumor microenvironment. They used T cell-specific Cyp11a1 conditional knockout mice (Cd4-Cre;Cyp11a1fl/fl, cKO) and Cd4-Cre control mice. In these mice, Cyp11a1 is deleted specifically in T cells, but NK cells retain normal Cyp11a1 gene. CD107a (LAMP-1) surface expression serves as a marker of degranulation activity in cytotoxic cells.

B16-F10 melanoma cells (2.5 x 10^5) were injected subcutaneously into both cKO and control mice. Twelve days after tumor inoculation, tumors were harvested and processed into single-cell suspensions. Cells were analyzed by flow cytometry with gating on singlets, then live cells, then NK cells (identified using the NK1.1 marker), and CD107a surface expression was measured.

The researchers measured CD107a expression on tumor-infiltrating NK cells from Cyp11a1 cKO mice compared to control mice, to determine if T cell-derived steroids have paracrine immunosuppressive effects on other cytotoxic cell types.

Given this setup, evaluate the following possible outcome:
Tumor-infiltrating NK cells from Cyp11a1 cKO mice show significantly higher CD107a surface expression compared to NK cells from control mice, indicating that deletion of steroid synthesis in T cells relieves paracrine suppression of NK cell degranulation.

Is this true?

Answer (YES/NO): NO